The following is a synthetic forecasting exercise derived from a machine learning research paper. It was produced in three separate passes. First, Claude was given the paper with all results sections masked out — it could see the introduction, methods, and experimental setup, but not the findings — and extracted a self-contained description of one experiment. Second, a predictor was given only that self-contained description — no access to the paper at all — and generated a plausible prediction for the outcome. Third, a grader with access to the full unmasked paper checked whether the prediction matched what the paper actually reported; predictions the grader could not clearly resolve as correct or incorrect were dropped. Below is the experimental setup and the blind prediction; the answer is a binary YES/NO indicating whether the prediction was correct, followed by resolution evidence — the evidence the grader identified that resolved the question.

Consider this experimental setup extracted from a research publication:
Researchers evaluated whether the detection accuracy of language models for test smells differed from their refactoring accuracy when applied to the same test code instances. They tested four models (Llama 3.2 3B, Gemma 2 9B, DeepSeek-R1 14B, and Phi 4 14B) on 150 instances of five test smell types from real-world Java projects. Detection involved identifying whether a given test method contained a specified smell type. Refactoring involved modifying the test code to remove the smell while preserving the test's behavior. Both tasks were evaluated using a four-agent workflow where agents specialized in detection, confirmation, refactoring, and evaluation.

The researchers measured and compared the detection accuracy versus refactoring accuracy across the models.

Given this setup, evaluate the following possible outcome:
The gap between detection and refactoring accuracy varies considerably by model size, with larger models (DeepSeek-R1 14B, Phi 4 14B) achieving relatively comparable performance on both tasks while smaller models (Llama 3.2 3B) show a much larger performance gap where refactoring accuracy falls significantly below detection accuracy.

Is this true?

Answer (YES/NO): NO